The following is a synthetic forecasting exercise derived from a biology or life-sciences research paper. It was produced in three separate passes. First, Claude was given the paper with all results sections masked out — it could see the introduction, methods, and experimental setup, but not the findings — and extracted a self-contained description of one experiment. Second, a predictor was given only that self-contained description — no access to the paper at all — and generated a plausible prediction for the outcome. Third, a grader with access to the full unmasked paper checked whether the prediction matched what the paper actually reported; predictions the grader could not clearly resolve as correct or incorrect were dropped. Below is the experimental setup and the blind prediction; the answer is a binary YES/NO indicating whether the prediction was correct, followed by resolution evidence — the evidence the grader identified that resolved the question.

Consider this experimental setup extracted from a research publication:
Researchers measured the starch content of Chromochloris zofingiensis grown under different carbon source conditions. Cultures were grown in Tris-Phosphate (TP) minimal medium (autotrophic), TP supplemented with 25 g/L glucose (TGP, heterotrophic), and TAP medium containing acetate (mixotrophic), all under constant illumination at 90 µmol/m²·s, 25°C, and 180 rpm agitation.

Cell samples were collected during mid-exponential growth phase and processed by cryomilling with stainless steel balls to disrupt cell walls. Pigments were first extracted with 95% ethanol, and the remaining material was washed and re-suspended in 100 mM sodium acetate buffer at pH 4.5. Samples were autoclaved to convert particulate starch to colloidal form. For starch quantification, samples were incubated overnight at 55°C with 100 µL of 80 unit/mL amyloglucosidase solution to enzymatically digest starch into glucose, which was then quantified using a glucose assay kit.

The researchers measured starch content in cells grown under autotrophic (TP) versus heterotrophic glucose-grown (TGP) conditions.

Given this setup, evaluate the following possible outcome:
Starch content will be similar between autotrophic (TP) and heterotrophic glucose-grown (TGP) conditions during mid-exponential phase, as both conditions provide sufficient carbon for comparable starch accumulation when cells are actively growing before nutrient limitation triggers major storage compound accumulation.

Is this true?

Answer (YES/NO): NO